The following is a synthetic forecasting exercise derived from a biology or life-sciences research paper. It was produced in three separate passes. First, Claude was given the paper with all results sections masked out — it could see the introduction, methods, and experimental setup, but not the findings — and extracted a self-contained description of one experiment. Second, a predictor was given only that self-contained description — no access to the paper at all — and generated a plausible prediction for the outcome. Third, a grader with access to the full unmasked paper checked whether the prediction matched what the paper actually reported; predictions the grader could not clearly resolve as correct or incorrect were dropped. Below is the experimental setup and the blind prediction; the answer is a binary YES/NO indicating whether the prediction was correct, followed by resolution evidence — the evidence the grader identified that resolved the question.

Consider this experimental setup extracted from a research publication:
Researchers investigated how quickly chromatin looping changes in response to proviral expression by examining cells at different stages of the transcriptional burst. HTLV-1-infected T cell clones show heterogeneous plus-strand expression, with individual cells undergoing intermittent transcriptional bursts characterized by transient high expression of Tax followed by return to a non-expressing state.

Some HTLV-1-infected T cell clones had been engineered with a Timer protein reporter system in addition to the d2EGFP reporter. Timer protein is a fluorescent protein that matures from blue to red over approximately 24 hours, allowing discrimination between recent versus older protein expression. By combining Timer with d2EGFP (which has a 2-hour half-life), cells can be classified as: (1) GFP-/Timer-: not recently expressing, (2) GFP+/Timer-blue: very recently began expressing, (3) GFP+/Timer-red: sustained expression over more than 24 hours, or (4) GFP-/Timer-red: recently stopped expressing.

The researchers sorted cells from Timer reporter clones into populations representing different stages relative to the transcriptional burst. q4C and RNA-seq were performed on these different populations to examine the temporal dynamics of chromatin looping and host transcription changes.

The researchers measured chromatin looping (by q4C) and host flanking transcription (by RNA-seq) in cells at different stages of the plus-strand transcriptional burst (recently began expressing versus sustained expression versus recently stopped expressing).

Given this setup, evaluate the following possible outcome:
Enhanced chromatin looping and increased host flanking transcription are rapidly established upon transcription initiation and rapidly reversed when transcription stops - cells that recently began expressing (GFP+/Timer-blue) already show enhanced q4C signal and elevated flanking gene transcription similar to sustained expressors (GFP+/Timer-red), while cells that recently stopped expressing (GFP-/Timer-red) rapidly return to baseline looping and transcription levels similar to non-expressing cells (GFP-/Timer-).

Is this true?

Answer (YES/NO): NO